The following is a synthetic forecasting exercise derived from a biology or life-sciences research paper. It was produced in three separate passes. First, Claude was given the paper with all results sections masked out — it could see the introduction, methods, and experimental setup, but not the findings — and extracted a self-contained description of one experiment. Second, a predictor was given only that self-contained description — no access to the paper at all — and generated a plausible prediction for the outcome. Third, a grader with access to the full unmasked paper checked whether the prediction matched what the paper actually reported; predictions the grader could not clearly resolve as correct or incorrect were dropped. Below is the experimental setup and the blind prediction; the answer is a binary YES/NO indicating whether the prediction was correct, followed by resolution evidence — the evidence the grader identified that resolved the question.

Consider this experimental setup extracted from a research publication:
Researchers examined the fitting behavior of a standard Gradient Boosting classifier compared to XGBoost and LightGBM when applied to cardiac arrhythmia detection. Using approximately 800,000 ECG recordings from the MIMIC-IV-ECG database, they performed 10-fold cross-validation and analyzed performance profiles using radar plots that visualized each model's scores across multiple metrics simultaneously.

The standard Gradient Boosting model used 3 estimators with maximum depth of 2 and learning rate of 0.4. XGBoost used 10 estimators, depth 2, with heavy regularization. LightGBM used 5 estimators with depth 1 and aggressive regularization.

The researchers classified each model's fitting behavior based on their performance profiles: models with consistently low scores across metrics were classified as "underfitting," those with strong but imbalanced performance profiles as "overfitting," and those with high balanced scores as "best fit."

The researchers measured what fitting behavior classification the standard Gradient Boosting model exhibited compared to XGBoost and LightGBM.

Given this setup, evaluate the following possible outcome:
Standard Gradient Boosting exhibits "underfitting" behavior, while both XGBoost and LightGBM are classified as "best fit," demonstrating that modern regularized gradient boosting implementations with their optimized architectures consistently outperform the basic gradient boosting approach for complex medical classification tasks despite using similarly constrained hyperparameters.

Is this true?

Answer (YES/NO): NO